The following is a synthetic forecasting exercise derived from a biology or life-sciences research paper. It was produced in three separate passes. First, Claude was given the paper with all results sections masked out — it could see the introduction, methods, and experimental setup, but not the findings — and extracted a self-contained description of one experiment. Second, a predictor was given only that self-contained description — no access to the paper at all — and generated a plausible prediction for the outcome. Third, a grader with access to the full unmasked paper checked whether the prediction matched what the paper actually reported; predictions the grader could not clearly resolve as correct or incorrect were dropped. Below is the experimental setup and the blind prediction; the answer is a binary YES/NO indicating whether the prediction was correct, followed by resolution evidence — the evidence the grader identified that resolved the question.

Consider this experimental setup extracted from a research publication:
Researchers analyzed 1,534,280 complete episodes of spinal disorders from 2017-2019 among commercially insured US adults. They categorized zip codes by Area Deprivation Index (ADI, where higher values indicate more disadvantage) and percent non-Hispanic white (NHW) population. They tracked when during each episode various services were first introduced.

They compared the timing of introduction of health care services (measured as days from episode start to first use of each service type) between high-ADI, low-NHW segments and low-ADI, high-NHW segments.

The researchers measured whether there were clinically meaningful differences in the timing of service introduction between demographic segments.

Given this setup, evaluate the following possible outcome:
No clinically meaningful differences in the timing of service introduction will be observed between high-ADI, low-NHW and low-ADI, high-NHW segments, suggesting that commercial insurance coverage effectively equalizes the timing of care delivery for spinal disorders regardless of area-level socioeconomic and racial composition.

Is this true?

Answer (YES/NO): YES